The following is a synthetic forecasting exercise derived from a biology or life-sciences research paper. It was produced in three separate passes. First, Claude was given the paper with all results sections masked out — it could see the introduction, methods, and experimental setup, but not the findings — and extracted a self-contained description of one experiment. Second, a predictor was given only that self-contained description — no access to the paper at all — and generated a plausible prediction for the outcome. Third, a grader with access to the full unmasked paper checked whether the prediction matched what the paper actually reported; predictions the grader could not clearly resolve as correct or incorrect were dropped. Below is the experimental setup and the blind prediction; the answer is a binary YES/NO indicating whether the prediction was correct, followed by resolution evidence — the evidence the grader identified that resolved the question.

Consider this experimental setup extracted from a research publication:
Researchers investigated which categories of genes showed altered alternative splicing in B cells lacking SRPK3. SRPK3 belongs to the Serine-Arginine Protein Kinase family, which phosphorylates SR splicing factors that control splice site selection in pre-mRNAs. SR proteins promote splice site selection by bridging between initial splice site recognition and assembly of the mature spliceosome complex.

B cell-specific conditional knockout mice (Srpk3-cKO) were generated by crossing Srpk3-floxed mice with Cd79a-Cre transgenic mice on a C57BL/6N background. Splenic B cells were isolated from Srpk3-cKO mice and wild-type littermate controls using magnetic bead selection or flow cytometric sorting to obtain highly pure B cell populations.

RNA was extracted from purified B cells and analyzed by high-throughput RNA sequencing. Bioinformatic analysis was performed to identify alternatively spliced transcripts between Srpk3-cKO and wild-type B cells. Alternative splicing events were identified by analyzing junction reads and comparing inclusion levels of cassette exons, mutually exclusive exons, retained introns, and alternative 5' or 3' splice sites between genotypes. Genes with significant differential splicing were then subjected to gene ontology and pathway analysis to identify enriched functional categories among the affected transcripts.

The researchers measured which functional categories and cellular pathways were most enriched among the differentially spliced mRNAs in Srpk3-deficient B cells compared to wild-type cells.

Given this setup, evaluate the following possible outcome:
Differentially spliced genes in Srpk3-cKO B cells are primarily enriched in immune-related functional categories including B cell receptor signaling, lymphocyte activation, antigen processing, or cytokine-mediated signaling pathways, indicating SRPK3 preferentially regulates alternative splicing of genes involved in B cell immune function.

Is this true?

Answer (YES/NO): NO